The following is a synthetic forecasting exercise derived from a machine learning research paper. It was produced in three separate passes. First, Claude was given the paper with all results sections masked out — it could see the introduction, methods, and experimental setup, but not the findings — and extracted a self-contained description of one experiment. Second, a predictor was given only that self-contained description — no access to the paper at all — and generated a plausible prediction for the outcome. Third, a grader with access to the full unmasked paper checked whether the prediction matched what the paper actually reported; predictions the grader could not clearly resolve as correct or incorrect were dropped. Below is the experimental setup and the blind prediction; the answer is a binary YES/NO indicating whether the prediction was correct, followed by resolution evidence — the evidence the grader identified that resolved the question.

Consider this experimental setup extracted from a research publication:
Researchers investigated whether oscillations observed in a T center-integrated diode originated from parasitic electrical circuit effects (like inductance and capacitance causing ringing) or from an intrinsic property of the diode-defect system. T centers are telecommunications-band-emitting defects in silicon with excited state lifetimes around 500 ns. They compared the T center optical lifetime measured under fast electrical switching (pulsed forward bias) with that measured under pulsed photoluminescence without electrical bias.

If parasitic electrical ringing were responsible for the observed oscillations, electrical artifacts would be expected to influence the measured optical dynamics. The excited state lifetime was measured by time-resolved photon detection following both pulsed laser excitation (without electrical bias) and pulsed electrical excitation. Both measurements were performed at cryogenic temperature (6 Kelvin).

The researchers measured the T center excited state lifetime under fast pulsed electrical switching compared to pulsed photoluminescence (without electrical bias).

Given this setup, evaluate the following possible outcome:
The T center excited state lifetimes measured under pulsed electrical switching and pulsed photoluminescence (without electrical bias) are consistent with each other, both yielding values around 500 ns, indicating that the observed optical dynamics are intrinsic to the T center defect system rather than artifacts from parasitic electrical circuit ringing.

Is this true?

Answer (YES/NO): YES